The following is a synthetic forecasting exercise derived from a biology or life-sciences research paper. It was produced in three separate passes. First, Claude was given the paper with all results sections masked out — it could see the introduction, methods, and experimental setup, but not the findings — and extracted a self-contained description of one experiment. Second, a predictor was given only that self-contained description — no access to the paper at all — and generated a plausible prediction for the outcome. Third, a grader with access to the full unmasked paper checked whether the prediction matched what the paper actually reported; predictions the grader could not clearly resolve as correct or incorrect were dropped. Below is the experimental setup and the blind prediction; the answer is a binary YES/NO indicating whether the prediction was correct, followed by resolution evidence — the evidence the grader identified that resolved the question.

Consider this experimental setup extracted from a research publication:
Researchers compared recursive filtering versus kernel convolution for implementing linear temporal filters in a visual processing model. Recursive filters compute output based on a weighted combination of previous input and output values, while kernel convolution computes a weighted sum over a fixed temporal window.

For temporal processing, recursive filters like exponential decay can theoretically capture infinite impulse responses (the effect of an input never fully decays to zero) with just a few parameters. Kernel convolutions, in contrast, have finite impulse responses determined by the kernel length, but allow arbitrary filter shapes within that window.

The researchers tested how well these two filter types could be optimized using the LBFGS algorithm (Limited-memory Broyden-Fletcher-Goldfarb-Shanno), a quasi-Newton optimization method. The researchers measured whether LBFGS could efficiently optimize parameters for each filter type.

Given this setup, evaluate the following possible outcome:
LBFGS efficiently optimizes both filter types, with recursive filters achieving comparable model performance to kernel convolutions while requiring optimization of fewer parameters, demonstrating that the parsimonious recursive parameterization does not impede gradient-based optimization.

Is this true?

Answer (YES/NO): NO